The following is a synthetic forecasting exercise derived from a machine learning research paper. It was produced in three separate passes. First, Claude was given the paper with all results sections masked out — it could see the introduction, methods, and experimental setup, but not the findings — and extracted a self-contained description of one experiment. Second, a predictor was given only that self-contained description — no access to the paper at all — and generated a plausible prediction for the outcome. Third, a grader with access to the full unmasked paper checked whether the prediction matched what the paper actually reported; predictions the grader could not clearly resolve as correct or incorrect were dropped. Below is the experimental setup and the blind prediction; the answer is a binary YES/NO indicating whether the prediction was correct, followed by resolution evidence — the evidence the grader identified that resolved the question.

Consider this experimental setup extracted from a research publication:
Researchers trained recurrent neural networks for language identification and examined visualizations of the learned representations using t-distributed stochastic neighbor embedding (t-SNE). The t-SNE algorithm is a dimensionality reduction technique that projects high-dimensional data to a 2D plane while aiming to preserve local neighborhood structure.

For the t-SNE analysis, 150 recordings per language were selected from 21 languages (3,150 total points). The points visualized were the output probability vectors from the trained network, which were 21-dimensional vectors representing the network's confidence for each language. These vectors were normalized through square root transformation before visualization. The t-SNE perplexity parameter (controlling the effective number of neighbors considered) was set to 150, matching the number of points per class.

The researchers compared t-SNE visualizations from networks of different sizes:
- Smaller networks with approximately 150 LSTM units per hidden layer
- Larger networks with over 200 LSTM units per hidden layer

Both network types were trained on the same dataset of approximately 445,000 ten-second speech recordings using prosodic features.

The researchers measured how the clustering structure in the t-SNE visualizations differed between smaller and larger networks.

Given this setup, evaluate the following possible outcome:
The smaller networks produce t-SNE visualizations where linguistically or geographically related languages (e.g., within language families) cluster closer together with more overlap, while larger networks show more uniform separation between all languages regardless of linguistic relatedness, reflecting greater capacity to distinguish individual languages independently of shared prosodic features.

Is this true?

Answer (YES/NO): NO